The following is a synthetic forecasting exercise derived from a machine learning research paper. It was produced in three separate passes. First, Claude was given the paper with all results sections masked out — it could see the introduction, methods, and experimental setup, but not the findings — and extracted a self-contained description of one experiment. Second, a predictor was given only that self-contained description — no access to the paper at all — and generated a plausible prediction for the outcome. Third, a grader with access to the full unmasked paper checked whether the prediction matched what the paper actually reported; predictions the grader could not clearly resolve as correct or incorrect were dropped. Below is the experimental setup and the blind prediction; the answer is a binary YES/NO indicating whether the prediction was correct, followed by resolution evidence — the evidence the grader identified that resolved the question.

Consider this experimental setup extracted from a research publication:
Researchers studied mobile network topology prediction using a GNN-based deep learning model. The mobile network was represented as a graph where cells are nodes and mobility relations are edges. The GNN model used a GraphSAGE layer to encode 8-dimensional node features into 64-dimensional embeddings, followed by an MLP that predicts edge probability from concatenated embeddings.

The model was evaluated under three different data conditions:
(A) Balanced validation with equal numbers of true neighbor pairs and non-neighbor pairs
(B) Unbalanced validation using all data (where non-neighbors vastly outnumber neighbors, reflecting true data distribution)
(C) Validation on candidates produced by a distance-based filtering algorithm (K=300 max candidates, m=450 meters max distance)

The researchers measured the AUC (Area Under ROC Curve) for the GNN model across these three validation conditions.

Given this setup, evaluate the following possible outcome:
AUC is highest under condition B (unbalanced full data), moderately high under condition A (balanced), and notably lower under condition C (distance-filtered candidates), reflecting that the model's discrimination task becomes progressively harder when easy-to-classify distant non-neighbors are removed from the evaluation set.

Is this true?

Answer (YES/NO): NO